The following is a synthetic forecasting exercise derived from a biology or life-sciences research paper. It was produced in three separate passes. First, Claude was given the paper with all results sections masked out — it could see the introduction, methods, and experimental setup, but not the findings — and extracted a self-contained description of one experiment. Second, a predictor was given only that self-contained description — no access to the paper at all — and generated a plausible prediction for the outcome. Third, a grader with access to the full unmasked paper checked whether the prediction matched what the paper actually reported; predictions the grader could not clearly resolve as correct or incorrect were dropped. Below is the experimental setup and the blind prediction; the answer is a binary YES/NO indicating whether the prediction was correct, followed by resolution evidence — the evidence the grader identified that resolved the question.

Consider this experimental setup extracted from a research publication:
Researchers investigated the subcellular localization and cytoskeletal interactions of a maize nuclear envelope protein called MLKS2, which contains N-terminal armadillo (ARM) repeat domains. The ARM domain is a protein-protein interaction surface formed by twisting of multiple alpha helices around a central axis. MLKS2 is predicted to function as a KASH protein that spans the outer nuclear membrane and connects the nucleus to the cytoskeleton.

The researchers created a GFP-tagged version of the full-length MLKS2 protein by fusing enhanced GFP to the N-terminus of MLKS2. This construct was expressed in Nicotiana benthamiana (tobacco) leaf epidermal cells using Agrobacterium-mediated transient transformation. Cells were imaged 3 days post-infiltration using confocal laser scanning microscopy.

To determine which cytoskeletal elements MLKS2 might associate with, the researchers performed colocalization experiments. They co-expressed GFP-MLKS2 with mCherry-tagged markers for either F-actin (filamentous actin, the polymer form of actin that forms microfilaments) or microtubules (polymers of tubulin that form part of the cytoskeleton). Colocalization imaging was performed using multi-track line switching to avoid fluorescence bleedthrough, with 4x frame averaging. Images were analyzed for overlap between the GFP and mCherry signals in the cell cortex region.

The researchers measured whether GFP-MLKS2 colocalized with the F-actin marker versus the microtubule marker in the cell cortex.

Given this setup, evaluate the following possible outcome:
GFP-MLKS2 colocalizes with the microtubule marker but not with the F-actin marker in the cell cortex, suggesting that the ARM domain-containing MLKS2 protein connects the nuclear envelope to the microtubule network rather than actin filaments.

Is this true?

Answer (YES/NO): NO